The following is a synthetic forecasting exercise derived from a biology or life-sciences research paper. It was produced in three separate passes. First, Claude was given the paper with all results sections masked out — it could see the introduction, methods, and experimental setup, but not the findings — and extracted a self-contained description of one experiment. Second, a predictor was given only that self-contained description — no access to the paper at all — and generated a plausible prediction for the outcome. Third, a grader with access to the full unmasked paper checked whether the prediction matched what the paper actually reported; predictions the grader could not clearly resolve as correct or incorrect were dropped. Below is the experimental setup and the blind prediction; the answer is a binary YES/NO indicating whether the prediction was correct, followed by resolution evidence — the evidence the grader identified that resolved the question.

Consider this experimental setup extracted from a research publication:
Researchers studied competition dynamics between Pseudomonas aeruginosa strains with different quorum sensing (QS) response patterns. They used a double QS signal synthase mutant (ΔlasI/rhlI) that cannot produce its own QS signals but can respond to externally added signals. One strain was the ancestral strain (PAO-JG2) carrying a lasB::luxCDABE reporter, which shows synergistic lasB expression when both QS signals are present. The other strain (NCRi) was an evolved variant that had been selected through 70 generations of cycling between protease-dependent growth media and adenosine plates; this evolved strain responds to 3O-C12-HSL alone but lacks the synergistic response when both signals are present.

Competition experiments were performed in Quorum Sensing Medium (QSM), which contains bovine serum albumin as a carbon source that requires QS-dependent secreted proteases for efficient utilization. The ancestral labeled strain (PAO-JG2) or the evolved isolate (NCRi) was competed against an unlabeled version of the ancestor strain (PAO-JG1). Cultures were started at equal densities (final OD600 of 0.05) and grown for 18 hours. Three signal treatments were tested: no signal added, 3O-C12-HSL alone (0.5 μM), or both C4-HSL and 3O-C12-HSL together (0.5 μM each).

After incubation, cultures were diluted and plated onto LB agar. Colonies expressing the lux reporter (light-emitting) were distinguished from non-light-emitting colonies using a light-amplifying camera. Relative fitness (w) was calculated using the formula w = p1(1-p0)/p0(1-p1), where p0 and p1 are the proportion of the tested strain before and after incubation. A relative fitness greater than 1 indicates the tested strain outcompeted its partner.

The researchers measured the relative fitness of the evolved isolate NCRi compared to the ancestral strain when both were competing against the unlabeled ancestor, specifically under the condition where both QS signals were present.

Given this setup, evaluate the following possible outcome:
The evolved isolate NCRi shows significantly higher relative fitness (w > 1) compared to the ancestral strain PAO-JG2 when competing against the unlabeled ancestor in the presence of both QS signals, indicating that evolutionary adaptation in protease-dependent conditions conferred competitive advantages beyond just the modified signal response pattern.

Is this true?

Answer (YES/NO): NO